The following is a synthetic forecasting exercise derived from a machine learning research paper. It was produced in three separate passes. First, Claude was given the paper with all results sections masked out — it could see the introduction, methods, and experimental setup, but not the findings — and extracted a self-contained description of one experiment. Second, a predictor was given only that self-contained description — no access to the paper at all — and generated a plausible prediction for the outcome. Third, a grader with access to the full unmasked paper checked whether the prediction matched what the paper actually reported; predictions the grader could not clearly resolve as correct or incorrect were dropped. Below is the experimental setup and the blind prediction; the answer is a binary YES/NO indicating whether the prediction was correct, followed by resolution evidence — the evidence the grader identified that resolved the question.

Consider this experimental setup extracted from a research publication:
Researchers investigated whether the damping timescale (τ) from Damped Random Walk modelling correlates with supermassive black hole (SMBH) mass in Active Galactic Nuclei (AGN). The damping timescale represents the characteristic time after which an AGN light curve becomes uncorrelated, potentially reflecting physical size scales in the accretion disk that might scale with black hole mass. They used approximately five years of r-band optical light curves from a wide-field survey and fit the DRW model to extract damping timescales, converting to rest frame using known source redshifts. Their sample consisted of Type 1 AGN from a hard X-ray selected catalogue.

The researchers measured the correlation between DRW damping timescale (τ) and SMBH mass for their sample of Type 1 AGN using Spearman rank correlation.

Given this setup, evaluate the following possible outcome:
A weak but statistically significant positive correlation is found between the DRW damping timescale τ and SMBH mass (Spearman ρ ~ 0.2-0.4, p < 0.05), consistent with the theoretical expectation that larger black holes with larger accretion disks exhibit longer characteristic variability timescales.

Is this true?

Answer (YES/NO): YES